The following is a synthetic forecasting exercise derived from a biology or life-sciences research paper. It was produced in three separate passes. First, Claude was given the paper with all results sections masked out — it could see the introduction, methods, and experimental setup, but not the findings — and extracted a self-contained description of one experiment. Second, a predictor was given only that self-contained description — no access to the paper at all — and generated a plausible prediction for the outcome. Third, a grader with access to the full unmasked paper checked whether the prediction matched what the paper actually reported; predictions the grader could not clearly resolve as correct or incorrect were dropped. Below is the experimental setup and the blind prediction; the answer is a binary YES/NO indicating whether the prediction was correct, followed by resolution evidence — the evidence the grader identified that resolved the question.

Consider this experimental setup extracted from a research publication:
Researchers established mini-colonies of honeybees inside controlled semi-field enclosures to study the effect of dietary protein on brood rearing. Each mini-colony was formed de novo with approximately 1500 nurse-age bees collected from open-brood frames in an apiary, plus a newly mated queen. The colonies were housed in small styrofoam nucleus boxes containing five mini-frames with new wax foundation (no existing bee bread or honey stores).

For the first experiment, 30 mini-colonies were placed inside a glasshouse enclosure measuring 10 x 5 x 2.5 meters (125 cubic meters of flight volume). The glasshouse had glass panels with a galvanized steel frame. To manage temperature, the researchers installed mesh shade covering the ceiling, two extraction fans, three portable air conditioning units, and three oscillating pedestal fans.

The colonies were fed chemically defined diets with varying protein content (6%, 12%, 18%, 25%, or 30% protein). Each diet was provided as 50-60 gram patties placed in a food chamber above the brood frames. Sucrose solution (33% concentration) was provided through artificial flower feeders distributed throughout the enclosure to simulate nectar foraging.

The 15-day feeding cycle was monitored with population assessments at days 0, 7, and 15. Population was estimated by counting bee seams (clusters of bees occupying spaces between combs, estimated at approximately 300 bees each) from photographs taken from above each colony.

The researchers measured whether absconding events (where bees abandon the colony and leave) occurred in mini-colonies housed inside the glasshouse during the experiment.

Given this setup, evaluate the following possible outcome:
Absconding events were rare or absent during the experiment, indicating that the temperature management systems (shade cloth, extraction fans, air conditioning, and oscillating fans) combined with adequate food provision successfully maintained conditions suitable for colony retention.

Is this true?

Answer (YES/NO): NO